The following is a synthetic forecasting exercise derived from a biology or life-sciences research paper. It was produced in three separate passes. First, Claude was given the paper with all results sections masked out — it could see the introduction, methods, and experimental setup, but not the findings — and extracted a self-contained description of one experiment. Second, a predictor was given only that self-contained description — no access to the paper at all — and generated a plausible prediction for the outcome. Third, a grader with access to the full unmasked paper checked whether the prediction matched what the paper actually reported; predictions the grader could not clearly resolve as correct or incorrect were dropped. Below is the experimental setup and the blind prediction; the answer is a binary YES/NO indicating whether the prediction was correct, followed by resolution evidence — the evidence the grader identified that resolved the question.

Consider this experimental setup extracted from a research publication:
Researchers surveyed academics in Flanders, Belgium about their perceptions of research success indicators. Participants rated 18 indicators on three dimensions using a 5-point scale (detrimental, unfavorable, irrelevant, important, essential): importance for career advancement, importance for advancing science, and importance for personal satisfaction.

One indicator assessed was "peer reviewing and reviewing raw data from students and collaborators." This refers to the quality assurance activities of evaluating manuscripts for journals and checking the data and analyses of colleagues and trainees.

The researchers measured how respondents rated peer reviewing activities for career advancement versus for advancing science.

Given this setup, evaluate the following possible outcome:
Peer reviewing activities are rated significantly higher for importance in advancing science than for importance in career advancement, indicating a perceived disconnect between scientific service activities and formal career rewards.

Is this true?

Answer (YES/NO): YES